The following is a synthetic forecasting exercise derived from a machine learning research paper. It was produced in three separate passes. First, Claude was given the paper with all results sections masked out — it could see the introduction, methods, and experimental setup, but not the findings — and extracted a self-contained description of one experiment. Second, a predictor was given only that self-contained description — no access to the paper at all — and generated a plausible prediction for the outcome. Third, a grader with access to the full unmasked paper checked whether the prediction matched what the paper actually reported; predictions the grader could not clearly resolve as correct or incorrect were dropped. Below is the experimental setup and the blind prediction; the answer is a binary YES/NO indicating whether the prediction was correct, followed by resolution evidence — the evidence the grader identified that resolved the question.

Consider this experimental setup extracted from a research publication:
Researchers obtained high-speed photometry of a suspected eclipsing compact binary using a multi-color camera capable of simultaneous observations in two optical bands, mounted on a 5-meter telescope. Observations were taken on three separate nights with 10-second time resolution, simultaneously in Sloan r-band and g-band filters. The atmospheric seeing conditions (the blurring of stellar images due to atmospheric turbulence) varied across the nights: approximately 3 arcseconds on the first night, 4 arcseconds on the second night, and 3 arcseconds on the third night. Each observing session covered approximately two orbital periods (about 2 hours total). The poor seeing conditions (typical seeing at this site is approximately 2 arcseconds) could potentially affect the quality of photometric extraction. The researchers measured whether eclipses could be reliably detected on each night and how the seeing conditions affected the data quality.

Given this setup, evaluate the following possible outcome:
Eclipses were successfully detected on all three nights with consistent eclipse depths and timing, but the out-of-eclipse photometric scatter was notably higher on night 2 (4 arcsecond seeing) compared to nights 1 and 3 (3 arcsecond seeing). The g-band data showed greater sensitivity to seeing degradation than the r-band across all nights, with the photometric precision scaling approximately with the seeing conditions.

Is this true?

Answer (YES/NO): NO